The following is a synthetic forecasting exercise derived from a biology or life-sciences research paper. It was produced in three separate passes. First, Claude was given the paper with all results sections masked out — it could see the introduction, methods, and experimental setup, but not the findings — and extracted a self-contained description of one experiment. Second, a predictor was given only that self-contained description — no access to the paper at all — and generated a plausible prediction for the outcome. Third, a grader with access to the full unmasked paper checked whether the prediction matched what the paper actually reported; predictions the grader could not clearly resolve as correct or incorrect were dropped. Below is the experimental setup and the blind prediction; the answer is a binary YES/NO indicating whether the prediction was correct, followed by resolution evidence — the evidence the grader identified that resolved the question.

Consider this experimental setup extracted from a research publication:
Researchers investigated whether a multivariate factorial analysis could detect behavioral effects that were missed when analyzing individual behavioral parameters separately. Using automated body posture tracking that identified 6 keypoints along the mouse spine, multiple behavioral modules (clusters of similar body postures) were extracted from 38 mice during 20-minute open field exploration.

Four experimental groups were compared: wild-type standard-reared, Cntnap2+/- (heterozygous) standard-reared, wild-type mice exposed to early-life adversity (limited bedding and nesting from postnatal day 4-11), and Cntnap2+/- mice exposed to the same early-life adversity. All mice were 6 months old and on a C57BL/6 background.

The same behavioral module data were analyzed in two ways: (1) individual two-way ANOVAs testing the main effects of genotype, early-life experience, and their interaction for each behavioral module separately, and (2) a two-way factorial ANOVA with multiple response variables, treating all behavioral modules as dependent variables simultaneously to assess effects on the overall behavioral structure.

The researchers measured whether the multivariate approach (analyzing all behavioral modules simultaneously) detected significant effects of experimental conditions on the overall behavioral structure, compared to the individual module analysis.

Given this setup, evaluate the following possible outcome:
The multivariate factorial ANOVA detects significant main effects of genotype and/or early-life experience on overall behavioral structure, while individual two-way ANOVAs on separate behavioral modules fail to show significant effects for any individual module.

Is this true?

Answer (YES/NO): NO